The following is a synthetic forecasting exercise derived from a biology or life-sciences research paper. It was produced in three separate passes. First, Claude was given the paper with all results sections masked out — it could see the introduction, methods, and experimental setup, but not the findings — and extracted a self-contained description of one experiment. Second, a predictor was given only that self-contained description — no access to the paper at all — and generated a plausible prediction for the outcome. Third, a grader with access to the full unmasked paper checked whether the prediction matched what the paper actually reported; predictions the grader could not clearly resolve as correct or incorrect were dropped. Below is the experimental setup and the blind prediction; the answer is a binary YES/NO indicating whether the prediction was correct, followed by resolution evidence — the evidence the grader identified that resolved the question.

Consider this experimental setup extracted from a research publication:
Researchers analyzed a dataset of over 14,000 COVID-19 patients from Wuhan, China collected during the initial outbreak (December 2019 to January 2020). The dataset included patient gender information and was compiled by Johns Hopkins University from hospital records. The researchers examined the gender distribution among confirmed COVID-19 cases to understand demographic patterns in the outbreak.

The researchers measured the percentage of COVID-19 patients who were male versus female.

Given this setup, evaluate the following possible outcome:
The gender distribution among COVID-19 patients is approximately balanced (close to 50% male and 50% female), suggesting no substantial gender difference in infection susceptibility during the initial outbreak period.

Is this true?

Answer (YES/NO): NO